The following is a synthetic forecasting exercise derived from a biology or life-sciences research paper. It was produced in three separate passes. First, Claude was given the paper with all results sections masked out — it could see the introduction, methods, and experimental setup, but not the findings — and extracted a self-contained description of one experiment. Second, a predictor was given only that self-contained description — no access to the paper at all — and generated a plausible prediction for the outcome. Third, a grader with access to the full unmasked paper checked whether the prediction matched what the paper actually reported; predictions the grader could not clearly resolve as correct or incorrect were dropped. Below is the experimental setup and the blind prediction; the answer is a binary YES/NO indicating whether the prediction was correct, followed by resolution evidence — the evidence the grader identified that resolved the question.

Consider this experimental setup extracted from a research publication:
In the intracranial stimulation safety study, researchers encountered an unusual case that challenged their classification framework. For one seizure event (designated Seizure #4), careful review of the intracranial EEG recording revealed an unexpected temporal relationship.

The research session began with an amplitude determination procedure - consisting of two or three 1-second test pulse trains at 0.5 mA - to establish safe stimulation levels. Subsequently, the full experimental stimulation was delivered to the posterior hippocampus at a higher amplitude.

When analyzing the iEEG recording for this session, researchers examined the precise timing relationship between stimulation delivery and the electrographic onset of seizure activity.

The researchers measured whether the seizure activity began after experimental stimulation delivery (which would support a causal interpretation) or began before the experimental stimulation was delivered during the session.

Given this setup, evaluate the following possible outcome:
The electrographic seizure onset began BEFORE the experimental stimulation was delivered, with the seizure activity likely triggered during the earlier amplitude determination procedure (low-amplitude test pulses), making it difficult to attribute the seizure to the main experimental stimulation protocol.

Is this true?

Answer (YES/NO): YES